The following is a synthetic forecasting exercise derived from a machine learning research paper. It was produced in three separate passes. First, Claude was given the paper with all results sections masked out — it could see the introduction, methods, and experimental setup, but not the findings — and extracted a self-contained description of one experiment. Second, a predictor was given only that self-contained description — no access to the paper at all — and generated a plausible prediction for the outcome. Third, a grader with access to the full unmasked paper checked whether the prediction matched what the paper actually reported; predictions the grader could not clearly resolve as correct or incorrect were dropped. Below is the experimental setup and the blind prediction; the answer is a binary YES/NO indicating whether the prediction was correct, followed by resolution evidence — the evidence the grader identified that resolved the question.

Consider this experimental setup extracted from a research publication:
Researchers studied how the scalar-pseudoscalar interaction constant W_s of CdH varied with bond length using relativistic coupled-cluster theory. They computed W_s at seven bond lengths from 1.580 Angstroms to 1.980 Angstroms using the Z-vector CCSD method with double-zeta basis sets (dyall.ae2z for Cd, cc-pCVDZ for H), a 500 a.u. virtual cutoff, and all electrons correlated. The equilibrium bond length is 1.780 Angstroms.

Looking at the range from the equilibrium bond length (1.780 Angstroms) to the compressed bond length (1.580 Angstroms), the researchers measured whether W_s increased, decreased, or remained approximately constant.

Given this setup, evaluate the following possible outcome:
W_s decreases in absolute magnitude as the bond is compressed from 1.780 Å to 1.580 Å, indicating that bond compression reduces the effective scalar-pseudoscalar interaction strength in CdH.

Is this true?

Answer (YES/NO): NO